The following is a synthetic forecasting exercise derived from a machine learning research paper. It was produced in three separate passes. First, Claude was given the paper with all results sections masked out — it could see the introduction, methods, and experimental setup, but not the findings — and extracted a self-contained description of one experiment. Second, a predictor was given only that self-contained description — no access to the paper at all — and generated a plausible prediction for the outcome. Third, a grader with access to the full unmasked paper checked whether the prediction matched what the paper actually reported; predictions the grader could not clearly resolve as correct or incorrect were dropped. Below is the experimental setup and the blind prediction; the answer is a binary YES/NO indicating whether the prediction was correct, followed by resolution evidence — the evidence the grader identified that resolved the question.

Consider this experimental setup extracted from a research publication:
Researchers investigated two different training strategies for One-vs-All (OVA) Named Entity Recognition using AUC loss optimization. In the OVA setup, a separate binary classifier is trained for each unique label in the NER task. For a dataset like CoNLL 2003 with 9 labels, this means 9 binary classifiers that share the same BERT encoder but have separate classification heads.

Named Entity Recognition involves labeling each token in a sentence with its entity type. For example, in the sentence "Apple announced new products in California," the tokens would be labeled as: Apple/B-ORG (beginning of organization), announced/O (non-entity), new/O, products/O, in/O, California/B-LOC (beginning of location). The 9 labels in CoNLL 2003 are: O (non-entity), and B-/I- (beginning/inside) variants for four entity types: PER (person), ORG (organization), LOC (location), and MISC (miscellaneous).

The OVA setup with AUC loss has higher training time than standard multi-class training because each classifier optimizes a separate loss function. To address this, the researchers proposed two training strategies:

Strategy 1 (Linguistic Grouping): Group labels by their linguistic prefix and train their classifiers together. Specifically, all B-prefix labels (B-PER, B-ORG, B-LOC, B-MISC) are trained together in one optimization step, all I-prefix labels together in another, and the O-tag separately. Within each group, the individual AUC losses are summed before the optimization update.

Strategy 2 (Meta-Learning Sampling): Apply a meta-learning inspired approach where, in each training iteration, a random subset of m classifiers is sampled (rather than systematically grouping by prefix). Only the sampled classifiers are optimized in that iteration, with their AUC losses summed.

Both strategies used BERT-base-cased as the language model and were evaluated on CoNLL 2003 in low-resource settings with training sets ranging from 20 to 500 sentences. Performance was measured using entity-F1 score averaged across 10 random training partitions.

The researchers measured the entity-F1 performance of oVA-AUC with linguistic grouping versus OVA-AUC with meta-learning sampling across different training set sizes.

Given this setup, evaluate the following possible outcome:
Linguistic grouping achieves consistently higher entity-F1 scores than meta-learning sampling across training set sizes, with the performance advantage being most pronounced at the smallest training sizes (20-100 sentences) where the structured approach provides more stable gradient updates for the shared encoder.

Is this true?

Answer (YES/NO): NO